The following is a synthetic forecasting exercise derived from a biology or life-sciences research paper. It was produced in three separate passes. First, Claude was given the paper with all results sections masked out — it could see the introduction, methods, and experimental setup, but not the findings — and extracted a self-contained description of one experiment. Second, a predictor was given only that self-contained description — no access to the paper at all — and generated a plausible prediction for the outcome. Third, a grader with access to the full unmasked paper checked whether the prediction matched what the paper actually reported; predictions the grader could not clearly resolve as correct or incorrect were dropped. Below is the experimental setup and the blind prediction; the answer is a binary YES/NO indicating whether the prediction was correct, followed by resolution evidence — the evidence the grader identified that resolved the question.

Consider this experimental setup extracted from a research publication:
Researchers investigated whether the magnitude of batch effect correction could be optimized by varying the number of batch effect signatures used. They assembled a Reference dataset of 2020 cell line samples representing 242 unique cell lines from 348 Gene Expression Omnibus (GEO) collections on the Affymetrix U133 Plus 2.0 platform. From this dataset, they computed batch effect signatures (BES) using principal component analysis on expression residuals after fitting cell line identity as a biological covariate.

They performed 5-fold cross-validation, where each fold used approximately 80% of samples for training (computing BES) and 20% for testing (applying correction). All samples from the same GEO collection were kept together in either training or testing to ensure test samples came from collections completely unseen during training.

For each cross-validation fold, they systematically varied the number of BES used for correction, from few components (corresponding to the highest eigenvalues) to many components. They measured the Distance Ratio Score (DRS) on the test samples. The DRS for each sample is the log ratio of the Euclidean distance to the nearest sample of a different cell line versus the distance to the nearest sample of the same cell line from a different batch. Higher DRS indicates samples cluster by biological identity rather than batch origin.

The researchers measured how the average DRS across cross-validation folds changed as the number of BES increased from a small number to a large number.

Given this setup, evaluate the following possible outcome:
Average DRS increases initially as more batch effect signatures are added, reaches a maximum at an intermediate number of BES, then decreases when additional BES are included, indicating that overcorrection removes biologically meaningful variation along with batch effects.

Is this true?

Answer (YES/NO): YES